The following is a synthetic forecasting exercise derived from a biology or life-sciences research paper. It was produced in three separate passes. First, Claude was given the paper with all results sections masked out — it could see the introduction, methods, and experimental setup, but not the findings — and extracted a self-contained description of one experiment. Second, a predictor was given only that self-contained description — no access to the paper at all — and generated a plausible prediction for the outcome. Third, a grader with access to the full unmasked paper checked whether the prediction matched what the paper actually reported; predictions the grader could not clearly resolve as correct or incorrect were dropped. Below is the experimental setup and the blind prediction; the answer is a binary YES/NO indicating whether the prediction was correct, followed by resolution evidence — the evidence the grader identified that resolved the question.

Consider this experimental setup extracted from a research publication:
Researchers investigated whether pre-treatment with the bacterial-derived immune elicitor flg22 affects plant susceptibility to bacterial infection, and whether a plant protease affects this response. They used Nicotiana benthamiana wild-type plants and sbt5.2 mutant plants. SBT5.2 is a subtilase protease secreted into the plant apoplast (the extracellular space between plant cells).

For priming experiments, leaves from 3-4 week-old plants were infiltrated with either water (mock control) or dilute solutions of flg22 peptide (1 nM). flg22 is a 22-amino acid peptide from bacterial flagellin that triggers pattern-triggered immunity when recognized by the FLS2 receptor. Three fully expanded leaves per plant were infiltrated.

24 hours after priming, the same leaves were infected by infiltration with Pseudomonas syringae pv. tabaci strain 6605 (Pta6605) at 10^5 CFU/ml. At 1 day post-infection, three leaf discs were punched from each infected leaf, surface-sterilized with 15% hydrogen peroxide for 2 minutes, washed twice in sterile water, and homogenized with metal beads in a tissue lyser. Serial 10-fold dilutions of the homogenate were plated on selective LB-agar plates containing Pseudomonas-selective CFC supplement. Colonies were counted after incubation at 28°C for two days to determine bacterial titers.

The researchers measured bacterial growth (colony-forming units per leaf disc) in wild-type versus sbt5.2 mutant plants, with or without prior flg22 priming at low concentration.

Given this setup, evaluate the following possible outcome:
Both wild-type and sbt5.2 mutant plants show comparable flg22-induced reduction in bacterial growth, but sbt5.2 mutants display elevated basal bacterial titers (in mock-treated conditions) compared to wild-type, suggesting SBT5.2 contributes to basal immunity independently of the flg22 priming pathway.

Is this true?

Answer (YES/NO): NO